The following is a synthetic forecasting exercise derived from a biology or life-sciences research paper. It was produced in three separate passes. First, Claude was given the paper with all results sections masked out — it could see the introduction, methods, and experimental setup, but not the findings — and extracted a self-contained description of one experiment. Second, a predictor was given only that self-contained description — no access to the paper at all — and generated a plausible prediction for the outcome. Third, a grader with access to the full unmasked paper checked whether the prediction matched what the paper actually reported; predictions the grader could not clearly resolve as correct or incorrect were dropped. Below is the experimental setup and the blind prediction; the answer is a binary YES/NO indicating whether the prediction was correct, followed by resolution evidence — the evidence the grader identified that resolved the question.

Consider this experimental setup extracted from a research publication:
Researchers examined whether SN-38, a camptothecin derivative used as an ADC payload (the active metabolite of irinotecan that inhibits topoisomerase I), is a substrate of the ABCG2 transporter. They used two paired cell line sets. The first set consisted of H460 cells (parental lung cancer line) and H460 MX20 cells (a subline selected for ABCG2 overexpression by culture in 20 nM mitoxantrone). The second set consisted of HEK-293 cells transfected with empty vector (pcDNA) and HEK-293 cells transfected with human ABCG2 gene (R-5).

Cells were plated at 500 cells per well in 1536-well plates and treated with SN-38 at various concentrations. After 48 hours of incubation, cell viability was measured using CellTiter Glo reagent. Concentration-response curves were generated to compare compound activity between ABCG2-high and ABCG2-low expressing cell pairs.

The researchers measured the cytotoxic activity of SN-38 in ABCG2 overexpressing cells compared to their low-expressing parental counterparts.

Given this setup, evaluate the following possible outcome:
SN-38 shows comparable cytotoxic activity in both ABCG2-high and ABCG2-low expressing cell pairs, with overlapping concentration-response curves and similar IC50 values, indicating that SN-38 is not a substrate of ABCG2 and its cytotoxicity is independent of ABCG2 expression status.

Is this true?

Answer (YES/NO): NO